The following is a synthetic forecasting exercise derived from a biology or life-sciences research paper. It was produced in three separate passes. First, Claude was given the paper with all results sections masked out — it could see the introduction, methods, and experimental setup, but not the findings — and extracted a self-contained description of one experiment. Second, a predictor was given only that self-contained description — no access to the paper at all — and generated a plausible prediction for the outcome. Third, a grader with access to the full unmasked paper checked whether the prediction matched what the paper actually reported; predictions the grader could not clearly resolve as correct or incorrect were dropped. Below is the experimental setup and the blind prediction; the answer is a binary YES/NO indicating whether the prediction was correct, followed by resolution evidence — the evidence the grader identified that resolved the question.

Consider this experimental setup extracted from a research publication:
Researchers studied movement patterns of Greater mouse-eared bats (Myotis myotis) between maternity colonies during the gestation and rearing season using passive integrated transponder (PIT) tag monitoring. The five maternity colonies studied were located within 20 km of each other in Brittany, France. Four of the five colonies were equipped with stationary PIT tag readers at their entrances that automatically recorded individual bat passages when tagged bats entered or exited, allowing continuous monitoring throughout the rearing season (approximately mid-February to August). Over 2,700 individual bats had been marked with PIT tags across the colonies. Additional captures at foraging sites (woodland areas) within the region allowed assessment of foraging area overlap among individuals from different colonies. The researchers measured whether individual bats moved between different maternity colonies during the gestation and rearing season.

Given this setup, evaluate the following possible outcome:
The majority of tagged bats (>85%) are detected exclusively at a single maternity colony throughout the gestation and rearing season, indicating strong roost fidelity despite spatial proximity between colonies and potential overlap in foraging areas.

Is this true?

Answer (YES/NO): YES